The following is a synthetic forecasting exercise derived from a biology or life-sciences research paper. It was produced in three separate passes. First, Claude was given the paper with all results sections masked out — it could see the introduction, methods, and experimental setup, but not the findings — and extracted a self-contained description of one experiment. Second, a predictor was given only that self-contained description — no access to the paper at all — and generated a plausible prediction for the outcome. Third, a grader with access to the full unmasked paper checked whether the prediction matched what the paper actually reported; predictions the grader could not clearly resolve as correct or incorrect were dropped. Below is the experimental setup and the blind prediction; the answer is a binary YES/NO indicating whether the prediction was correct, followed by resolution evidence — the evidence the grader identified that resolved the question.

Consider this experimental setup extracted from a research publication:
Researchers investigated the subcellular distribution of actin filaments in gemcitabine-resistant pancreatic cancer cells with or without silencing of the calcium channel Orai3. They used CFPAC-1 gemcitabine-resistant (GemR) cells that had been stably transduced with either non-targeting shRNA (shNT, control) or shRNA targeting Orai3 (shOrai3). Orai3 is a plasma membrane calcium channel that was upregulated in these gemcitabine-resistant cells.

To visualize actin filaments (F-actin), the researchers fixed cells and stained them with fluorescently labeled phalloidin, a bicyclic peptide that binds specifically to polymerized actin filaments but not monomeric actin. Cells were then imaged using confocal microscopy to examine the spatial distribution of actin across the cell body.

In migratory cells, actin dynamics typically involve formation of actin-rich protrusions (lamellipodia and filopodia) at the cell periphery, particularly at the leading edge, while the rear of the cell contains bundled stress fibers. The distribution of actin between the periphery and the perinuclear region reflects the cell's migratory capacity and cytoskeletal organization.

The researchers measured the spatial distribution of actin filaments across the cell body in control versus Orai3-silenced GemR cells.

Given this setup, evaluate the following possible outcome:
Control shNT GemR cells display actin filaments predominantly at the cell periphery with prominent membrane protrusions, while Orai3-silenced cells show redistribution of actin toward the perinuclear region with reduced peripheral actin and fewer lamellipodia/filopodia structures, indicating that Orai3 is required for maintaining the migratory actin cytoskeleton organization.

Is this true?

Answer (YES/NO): YES